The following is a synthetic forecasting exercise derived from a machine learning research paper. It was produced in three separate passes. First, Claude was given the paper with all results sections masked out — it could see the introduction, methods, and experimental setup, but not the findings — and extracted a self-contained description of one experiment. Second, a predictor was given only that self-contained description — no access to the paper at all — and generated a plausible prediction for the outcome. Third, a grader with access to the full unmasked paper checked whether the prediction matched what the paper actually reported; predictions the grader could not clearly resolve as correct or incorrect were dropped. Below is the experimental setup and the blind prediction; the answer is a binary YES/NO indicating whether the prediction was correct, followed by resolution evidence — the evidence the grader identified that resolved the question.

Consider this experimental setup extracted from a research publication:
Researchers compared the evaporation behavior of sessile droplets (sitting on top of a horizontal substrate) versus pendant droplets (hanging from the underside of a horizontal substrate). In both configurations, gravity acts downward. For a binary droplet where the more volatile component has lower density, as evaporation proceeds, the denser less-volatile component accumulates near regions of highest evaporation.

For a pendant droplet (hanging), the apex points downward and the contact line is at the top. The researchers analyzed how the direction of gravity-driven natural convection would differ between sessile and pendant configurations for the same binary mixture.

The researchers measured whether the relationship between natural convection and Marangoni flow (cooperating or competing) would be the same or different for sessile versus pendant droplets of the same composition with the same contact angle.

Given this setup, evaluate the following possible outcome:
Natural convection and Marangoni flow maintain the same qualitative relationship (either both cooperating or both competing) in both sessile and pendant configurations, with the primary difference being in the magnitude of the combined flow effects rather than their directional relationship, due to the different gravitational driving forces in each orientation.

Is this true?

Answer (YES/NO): NO